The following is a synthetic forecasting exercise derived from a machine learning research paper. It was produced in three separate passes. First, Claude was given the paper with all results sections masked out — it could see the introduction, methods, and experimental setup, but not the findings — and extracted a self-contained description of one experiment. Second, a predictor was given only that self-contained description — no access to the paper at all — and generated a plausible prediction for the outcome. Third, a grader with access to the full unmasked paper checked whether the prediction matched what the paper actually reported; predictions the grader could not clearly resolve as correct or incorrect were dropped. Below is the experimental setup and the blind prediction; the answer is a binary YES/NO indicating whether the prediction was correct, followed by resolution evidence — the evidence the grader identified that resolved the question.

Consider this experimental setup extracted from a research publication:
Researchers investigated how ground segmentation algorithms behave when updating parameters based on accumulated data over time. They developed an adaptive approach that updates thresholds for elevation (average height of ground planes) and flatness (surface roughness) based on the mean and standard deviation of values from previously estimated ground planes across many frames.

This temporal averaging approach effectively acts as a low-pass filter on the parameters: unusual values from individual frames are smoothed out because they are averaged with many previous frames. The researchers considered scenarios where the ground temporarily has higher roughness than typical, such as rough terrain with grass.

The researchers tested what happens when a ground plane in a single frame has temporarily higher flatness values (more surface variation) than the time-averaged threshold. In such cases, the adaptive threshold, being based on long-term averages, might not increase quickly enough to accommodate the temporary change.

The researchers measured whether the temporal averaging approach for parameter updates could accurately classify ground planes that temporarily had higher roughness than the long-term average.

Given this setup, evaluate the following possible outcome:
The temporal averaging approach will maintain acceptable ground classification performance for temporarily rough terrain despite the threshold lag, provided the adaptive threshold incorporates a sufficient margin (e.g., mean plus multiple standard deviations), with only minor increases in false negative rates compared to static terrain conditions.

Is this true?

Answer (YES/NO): NO